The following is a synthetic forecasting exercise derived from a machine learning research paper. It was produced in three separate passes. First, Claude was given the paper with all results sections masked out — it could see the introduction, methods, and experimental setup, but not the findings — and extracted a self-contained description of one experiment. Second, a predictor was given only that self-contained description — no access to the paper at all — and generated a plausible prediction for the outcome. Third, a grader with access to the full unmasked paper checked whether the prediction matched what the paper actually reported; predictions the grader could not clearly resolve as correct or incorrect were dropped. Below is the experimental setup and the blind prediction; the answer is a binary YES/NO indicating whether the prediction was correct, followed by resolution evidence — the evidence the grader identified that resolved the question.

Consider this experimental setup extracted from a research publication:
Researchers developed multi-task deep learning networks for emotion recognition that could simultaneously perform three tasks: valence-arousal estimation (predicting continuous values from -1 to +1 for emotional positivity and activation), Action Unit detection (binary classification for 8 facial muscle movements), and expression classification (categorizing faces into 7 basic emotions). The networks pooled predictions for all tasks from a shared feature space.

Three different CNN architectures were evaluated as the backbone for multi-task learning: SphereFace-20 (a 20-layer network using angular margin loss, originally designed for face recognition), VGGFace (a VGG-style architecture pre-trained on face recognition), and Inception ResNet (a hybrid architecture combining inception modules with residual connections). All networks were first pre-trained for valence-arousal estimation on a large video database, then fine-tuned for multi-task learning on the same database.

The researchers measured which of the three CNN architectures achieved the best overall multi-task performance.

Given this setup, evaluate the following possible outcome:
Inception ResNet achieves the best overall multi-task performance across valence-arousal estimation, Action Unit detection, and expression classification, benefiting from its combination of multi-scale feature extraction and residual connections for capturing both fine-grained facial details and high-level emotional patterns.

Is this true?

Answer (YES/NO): NO